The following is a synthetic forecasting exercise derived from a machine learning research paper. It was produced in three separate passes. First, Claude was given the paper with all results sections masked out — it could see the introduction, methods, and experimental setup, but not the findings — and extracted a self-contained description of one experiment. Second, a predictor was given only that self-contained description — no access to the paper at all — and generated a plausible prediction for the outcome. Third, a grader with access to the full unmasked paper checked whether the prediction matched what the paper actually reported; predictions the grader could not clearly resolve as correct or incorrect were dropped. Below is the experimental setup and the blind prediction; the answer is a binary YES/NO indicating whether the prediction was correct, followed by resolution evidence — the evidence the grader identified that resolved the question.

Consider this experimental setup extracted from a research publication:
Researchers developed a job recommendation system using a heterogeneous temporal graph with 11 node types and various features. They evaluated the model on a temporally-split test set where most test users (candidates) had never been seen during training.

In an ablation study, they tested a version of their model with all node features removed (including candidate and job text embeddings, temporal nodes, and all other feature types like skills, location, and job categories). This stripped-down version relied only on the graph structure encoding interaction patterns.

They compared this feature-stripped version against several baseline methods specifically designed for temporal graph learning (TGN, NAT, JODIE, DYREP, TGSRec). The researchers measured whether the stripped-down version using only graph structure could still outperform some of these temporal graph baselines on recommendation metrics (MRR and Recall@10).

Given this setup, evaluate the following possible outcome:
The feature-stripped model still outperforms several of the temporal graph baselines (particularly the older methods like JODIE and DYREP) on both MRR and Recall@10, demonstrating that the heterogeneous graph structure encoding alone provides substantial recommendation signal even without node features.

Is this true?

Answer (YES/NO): NO